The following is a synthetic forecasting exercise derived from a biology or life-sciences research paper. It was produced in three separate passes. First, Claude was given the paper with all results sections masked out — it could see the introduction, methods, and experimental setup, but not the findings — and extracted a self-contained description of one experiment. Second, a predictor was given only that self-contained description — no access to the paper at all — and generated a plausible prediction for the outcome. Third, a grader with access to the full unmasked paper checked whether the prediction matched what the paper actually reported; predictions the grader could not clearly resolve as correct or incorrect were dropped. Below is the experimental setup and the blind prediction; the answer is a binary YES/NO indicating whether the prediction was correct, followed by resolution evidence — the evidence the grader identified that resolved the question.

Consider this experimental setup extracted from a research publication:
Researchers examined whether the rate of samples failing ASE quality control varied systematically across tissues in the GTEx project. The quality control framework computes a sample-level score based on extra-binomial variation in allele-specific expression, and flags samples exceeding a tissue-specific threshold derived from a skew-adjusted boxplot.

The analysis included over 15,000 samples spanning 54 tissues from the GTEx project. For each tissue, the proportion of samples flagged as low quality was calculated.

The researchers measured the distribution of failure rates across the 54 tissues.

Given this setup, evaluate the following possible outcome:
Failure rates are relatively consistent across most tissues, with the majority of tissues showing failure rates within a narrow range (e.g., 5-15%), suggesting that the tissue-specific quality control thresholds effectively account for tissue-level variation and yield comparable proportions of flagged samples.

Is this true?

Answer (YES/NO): NO